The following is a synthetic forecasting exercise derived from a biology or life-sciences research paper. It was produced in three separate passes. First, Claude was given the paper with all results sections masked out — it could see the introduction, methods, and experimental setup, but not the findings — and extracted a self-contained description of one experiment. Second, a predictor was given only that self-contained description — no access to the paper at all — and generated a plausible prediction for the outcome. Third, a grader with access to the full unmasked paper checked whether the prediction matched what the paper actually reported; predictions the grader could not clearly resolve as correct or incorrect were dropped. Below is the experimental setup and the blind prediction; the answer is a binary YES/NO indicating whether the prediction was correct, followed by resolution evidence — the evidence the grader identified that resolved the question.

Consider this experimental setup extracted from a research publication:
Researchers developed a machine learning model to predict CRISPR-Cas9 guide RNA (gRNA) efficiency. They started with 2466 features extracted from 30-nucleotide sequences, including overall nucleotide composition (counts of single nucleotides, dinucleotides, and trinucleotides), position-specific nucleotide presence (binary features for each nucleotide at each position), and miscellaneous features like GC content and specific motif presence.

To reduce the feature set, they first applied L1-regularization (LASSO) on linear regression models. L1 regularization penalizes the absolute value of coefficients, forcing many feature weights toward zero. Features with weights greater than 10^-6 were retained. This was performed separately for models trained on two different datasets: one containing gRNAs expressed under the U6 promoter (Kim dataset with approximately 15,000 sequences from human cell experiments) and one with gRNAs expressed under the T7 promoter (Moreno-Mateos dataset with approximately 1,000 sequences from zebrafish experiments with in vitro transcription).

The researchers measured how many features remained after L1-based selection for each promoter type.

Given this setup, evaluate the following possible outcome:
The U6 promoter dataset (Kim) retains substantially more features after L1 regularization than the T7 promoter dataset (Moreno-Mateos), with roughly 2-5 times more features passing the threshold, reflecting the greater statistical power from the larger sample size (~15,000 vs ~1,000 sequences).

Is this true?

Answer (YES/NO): YES